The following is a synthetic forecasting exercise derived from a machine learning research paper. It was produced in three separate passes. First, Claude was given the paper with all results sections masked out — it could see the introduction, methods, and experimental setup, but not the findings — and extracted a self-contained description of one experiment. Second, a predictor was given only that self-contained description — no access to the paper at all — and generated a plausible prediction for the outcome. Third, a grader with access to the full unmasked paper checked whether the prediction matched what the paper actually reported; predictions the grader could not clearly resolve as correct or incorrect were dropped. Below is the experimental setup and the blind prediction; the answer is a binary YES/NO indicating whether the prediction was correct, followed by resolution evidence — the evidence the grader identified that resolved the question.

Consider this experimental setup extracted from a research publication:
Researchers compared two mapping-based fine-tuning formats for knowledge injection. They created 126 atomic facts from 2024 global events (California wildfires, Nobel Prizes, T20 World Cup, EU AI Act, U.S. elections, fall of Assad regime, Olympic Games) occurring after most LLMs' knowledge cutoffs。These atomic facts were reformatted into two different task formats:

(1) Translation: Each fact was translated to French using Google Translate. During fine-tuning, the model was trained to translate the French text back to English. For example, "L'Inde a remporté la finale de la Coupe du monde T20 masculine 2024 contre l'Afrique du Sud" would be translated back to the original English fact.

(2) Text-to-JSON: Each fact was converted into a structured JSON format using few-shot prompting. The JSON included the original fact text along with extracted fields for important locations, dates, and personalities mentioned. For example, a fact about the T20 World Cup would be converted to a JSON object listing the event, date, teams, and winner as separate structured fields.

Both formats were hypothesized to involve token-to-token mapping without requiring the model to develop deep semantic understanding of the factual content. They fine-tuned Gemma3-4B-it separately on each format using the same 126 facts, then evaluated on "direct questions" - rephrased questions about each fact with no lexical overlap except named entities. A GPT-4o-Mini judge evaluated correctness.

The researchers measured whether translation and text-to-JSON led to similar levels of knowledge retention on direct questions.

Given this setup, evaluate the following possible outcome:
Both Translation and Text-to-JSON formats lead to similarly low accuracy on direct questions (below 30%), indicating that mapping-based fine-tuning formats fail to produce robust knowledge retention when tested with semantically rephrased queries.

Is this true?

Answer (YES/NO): YES